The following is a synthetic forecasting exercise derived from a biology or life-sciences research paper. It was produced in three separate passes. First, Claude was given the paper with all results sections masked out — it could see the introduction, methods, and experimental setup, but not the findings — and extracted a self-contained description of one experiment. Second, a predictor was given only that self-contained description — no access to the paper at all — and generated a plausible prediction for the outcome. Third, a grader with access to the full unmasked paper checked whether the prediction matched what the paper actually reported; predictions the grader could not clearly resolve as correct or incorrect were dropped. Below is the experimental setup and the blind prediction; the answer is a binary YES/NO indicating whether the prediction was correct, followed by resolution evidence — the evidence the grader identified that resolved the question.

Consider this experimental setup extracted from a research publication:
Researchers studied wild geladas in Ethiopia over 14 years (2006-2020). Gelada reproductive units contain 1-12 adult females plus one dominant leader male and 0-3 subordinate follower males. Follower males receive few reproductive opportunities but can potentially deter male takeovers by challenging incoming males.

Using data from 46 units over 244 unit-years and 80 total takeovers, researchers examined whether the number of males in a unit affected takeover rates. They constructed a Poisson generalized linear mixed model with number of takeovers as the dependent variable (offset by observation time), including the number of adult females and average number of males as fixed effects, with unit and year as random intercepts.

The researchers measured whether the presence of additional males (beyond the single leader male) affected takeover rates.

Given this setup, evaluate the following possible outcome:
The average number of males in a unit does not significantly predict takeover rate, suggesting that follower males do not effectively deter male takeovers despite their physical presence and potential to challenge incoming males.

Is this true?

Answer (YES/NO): YES